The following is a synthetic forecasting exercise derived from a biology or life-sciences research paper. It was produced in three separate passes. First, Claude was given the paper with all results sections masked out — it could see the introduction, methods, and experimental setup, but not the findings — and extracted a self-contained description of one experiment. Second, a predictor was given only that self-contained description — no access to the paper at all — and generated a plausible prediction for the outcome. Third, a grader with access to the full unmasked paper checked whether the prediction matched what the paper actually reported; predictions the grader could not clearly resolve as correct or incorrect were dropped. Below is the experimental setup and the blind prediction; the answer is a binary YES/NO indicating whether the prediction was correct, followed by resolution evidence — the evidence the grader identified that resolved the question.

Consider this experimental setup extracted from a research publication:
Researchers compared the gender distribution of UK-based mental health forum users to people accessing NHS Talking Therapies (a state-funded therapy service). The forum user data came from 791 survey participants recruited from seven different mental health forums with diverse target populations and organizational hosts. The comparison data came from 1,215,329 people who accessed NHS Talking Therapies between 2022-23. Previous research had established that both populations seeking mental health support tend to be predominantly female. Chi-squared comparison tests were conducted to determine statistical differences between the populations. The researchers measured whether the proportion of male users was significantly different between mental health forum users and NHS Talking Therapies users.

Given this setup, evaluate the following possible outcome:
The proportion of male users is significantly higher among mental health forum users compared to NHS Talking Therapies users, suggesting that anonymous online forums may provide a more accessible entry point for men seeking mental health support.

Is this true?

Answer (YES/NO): YES